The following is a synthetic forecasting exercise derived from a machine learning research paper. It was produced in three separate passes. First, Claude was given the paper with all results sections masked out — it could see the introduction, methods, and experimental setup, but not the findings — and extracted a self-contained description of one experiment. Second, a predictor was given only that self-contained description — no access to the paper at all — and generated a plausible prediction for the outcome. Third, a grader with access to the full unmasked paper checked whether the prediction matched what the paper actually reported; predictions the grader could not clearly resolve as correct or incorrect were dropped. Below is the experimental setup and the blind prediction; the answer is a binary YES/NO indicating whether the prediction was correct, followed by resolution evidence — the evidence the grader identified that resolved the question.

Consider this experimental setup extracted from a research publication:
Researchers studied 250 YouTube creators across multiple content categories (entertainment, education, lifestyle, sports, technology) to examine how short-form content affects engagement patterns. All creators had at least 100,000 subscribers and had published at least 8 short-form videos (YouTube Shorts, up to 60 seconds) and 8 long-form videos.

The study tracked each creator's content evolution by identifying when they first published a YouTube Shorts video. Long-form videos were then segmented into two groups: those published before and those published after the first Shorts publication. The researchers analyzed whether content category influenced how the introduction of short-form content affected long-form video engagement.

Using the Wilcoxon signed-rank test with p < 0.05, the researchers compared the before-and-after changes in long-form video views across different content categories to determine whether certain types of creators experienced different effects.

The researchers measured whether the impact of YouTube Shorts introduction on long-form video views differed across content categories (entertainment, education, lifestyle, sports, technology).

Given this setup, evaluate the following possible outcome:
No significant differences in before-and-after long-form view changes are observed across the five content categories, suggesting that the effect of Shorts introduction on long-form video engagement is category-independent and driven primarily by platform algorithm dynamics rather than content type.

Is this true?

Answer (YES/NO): NO